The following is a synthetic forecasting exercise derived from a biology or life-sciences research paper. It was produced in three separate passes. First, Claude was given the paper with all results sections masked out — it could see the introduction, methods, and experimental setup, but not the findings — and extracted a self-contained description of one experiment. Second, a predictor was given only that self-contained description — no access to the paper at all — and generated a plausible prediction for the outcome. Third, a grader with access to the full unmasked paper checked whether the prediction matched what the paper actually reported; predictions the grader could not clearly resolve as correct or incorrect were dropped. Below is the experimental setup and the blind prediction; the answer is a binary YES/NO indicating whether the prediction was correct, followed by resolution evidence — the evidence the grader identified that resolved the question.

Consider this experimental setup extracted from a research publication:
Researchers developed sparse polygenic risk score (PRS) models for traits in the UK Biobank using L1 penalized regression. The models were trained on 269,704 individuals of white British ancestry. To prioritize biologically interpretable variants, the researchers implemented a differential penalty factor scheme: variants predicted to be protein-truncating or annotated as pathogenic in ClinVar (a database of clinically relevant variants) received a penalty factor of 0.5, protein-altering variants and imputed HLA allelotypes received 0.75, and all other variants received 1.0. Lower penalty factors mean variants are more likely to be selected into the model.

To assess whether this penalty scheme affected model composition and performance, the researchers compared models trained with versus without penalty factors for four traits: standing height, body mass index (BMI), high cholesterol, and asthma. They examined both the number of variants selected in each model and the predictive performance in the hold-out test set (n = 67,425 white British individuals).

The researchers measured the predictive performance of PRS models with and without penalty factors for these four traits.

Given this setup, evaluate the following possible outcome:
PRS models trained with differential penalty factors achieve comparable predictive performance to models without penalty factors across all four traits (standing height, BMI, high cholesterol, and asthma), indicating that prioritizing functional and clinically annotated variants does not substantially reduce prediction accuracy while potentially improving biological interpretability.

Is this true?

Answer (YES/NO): YES